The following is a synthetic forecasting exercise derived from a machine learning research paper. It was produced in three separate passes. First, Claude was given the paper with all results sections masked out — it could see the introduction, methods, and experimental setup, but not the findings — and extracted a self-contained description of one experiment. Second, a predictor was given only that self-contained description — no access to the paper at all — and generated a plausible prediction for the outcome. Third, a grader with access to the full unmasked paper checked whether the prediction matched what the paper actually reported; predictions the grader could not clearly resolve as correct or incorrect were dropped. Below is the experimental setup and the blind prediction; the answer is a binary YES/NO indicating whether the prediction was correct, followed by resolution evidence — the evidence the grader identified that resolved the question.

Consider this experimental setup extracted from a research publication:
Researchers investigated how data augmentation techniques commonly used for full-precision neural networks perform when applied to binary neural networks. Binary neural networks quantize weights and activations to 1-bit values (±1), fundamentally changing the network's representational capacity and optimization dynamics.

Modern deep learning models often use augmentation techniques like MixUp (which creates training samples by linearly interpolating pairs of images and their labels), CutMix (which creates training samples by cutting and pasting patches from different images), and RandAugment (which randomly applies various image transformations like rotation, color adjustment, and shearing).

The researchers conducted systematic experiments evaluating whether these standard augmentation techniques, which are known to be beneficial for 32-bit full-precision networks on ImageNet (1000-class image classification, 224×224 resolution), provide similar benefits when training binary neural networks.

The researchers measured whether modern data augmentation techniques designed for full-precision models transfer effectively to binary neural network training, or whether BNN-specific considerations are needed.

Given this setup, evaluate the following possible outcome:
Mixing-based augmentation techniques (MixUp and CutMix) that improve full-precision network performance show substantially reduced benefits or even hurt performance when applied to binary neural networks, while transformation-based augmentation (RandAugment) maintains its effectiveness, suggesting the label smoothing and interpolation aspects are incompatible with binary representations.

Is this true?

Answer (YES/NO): YES